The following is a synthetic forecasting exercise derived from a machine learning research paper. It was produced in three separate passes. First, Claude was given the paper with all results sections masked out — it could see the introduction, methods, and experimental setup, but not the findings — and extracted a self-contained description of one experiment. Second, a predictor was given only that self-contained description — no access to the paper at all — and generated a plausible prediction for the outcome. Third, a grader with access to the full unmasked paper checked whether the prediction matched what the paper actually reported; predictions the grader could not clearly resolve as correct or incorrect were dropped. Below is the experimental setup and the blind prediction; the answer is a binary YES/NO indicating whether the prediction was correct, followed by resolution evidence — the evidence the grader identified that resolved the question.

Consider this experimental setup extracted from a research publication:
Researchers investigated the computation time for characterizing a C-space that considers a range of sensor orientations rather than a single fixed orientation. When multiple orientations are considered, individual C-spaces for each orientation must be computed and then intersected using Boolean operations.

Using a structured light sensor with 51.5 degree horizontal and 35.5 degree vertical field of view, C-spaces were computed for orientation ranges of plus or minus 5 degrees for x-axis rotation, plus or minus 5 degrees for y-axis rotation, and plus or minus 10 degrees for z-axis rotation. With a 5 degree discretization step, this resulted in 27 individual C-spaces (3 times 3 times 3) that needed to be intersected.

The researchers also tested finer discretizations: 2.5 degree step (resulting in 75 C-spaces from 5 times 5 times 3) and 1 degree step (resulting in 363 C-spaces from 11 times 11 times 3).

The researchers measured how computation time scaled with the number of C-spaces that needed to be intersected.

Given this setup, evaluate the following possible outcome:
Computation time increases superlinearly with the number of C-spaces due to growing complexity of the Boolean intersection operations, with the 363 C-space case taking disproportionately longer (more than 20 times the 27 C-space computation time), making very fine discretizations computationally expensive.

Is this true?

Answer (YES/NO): YES